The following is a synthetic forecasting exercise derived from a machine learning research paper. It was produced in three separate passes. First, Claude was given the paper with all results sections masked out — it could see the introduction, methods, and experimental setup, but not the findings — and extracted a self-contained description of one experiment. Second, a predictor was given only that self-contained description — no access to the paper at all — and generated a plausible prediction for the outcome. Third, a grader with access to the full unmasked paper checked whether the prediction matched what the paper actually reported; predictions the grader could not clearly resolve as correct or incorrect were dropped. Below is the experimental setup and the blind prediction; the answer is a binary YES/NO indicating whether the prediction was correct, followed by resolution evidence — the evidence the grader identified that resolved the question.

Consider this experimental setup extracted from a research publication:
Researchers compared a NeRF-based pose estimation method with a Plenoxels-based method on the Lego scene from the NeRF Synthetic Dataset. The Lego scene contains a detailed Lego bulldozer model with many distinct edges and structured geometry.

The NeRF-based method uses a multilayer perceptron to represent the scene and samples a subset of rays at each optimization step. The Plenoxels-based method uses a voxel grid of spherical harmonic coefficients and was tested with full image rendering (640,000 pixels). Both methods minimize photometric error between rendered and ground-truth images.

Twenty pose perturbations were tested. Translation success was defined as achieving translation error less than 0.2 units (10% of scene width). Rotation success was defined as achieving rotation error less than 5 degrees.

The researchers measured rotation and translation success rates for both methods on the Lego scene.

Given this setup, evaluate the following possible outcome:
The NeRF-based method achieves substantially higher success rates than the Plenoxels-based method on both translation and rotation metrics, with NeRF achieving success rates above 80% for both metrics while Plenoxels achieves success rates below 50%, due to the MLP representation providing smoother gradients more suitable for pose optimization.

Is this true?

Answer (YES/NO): NO